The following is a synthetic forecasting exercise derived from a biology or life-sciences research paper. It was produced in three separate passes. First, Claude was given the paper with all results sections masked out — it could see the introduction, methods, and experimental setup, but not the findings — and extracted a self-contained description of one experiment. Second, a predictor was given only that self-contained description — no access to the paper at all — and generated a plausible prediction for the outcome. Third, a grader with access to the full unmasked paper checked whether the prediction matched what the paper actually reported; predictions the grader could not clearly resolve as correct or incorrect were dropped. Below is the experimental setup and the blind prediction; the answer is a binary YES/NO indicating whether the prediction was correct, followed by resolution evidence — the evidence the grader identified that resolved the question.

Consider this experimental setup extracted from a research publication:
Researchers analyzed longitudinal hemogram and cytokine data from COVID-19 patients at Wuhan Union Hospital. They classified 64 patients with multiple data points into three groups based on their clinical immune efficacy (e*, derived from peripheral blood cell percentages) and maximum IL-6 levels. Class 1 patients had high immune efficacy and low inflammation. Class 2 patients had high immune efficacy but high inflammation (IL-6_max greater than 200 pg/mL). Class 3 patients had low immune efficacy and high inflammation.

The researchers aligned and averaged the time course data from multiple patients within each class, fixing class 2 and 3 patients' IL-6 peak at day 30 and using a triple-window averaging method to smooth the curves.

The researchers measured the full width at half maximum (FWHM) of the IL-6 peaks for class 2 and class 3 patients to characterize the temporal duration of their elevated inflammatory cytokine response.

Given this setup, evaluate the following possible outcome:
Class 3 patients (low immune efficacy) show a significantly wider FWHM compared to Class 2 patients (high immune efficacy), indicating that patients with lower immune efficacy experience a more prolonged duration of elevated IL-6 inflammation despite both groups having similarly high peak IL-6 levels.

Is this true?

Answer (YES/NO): YES